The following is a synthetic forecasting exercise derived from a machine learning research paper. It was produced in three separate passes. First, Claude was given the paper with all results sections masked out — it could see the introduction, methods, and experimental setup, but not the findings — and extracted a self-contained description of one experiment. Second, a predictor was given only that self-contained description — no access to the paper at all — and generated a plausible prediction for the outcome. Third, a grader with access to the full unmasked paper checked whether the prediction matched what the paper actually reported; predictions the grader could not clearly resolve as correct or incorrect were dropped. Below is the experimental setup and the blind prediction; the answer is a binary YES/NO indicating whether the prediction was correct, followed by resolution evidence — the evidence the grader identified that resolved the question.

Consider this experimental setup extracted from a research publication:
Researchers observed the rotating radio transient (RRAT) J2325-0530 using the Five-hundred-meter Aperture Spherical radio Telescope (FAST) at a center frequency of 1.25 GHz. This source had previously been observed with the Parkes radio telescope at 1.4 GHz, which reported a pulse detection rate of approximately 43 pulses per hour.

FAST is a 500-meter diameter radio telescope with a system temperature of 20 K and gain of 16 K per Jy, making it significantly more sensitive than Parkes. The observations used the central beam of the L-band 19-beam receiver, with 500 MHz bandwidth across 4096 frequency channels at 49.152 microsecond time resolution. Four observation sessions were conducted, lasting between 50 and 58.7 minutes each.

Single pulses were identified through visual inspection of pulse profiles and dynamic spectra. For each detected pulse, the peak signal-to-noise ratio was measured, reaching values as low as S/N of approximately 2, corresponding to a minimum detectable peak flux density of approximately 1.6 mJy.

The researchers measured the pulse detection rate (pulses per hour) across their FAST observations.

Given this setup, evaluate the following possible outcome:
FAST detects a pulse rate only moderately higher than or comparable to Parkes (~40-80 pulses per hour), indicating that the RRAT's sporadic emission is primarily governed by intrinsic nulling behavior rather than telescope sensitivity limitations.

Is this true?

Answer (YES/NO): NO